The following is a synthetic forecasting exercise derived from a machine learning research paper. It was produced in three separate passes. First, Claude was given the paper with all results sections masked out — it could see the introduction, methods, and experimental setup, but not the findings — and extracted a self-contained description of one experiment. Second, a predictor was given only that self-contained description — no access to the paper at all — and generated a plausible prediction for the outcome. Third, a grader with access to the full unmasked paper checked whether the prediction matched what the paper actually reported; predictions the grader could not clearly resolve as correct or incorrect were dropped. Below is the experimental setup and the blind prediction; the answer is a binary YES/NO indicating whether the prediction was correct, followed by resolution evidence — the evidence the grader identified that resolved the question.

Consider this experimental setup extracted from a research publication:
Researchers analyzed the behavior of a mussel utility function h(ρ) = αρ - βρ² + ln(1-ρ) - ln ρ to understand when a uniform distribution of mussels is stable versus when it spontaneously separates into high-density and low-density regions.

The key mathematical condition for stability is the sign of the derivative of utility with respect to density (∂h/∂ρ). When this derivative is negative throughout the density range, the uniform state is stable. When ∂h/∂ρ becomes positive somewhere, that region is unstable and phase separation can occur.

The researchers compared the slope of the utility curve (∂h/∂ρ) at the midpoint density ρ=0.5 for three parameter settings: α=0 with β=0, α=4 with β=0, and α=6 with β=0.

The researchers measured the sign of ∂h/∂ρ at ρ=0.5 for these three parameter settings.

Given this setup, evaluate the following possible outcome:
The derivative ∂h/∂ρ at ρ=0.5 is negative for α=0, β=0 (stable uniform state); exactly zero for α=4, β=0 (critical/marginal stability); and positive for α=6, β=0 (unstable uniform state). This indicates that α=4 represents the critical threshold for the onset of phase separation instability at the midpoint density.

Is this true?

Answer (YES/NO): YES